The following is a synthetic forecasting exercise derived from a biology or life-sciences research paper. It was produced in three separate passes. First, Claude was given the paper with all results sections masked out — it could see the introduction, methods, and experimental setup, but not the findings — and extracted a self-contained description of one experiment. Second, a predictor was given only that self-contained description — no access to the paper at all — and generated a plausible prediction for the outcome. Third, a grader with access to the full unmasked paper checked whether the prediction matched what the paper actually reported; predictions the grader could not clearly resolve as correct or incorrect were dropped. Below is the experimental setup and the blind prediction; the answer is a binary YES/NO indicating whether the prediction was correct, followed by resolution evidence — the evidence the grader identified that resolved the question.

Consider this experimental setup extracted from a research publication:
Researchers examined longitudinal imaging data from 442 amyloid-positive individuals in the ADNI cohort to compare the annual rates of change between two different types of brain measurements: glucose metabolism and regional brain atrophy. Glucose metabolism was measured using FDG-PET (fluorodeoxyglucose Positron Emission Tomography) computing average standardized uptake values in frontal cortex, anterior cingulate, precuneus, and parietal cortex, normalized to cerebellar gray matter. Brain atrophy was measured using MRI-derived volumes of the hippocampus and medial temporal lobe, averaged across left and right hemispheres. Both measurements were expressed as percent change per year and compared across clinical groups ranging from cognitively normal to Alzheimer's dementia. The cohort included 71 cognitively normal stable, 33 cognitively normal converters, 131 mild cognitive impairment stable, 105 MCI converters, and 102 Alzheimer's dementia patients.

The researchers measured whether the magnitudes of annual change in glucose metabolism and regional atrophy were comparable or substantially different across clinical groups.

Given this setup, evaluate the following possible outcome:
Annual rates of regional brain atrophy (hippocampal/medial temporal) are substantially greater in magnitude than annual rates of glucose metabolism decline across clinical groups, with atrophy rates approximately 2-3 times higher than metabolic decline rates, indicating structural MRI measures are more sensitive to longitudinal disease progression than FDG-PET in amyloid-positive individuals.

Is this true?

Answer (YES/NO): NO